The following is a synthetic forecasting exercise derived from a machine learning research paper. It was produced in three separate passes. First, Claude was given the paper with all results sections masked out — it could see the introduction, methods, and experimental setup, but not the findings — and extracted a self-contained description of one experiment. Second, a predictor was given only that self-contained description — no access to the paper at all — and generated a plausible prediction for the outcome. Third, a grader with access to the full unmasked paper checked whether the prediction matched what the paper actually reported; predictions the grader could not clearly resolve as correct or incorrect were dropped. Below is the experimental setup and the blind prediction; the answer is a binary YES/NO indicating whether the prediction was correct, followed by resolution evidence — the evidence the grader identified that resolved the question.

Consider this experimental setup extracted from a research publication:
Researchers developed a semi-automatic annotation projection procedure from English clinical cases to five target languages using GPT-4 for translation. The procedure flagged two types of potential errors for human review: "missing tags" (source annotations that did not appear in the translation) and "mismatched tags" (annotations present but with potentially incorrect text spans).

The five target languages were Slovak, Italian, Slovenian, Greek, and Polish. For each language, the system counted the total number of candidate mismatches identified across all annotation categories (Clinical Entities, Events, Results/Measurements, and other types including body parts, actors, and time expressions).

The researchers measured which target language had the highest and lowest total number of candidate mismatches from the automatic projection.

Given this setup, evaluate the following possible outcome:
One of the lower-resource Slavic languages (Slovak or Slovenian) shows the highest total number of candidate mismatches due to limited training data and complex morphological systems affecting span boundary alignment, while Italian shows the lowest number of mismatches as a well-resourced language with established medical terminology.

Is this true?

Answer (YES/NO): NO